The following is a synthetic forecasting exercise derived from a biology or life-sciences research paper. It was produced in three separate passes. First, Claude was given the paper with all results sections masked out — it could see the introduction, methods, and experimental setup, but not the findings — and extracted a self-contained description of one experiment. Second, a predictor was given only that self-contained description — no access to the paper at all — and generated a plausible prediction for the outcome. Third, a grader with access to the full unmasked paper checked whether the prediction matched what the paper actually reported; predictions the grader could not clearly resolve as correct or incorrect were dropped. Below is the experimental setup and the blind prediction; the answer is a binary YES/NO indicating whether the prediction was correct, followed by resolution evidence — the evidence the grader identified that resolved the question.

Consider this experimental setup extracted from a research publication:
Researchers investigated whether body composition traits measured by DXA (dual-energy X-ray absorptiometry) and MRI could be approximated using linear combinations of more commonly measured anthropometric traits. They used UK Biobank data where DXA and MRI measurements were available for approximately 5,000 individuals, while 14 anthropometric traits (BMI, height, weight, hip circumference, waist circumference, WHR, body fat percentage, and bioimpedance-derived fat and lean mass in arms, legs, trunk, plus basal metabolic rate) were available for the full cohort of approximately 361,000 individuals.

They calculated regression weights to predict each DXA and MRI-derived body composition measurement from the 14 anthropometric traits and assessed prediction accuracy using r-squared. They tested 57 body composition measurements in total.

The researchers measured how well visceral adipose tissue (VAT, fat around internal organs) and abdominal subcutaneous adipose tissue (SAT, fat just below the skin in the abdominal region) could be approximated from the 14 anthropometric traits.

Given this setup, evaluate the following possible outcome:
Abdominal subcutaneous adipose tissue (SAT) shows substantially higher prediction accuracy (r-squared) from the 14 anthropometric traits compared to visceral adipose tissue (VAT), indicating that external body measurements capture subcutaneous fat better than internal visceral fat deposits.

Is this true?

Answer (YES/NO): YES